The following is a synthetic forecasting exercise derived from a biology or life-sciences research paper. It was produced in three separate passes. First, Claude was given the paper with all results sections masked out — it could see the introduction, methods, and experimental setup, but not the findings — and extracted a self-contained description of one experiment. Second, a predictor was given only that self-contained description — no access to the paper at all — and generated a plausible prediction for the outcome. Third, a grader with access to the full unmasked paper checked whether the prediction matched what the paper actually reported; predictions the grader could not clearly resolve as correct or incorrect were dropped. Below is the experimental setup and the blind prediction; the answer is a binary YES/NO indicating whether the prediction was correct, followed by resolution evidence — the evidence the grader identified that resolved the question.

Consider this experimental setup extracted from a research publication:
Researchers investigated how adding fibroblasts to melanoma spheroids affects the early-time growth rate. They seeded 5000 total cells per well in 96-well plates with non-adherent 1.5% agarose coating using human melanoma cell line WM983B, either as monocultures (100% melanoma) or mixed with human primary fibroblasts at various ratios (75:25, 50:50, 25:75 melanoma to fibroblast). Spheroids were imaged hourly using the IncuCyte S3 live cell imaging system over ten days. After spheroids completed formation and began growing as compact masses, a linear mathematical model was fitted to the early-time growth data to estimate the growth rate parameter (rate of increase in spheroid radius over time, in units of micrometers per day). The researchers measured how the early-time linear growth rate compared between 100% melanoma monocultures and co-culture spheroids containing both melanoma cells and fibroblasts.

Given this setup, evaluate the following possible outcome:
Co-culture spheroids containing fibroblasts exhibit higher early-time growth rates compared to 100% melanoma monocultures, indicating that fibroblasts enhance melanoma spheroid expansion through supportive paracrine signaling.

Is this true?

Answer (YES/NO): NO